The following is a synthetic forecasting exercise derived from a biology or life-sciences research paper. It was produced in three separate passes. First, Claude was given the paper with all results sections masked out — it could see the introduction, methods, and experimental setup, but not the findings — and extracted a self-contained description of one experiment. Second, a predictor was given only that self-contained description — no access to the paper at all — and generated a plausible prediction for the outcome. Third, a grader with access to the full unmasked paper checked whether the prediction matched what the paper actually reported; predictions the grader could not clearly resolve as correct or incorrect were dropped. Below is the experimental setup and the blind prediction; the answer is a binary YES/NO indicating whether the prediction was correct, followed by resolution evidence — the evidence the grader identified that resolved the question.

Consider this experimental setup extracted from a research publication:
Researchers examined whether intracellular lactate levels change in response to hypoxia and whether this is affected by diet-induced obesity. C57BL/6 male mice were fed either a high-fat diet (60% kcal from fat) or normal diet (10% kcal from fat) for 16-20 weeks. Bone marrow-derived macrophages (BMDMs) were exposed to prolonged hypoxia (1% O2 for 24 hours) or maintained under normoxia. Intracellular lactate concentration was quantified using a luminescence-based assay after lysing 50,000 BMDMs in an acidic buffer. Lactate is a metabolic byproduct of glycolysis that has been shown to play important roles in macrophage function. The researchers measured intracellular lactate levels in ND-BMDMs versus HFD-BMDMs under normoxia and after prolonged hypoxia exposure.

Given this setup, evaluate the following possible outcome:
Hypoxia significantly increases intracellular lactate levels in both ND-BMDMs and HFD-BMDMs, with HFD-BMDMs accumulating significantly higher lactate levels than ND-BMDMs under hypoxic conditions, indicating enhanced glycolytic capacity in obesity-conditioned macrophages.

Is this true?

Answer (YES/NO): NO